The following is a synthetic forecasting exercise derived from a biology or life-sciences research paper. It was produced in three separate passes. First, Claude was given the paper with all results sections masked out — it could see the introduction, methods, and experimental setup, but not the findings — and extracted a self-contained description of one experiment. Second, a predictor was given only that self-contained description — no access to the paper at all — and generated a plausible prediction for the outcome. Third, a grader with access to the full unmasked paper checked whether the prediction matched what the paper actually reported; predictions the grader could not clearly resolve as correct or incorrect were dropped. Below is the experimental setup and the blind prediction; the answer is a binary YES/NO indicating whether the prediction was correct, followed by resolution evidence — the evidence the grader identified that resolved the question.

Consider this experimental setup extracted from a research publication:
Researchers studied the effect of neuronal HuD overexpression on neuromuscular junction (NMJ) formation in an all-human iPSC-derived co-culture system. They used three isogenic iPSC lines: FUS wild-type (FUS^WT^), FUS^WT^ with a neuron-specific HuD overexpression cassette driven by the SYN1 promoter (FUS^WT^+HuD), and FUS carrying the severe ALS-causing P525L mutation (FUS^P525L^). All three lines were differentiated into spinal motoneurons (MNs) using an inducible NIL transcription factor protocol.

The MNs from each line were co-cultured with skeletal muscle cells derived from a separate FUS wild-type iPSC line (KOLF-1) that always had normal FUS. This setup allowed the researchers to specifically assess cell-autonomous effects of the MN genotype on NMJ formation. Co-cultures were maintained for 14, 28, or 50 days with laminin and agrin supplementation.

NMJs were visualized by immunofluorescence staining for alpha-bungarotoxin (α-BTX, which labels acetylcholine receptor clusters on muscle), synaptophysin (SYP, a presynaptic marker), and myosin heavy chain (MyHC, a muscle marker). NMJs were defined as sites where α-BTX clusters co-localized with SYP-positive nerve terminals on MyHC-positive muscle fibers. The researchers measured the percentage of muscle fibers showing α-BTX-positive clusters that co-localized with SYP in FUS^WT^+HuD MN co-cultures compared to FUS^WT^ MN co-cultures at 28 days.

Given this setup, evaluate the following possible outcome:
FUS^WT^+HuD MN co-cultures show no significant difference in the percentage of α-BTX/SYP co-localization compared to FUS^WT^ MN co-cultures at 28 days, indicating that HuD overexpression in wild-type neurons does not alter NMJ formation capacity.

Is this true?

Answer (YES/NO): NO